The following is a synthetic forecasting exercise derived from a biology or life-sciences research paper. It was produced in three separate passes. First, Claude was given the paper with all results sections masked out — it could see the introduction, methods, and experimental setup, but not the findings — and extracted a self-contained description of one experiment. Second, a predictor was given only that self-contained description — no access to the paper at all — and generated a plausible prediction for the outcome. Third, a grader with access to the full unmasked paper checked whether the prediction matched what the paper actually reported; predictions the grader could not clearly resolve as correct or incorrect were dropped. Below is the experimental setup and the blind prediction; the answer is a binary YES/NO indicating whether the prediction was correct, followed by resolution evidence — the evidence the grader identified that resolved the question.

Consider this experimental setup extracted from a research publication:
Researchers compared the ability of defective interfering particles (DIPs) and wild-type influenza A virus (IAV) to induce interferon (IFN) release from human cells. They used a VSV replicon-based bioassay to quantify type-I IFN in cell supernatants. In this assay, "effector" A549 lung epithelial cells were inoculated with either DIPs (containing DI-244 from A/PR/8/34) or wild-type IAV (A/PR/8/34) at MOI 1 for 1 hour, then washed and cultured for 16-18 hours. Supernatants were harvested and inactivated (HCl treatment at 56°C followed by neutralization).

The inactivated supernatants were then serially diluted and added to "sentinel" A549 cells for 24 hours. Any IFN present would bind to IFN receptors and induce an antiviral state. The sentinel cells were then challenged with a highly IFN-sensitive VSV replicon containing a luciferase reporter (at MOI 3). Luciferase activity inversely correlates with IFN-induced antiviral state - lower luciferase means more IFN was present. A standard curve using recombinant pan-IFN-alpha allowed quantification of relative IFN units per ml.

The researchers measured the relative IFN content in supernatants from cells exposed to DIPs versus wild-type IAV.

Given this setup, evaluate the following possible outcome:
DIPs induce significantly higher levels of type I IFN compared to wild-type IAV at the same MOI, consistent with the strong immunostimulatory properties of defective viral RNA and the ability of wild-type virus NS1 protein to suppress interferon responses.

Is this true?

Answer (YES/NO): NO